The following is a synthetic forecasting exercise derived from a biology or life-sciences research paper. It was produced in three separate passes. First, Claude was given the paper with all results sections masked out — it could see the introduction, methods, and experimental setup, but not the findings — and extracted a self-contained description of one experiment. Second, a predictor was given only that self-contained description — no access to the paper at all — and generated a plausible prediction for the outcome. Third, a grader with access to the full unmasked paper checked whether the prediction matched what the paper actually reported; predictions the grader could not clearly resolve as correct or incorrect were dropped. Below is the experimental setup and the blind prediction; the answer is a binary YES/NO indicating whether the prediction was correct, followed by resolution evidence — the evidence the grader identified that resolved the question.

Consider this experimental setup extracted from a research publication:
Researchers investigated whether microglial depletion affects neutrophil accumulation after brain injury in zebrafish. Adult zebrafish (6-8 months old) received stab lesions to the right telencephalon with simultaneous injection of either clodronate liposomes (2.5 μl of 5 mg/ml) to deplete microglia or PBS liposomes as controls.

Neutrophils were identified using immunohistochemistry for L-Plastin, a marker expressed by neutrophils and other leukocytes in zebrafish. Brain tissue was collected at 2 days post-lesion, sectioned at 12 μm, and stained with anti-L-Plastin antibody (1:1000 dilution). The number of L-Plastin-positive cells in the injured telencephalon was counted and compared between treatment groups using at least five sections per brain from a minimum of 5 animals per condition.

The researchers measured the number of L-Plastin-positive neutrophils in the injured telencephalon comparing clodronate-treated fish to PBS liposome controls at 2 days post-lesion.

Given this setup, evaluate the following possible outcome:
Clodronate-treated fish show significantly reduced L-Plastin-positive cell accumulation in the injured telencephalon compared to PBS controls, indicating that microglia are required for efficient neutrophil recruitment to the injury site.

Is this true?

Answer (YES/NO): NO